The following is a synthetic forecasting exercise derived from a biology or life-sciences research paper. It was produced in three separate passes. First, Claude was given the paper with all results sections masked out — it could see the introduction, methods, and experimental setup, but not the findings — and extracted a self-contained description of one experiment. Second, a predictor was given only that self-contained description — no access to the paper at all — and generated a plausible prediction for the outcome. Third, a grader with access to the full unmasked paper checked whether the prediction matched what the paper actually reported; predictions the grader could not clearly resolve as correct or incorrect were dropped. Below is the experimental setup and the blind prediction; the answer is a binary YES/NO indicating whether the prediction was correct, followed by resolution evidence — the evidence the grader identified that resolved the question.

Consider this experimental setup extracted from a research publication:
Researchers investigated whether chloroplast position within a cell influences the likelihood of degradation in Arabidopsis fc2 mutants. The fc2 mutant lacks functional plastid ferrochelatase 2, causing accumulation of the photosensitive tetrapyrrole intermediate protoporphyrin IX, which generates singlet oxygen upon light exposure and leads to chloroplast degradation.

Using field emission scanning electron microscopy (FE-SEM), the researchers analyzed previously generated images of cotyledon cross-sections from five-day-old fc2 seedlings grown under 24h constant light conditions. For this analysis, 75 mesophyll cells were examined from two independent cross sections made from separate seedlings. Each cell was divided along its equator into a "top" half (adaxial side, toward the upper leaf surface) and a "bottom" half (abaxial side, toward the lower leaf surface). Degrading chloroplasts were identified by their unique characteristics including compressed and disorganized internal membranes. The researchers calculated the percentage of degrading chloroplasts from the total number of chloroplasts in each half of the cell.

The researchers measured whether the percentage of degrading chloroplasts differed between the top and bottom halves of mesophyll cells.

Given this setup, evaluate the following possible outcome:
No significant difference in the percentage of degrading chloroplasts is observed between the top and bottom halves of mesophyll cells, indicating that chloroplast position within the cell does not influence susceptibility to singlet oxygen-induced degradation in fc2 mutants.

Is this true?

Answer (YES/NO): YES